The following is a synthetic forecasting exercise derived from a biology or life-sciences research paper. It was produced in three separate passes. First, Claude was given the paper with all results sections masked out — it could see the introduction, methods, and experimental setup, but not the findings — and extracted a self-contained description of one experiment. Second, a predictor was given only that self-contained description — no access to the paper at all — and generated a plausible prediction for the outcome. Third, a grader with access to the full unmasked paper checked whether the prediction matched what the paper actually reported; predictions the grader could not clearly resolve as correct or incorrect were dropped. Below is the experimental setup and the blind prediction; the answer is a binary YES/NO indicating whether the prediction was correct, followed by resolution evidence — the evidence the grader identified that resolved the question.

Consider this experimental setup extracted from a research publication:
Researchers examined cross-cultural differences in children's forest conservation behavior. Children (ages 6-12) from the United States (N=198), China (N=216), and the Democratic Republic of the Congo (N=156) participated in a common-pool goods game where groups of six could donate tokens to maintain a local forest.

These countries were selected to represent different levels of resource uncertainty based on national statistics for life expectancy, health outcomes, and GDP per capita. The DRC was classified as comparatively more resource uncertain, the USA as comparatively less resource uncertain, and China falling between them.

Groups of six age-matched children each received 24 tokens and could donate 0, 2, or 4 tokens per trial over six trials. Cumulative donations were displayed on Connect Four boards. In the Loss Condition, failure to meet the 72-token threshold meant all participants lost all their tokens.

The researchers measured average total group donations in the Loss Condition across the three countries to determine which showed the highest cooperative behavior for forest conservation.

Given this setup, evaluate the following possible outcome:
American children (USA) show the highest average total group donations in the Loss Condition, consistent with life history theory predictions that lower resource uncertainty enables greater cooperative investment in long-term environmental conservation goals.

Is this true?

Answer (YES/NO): NO